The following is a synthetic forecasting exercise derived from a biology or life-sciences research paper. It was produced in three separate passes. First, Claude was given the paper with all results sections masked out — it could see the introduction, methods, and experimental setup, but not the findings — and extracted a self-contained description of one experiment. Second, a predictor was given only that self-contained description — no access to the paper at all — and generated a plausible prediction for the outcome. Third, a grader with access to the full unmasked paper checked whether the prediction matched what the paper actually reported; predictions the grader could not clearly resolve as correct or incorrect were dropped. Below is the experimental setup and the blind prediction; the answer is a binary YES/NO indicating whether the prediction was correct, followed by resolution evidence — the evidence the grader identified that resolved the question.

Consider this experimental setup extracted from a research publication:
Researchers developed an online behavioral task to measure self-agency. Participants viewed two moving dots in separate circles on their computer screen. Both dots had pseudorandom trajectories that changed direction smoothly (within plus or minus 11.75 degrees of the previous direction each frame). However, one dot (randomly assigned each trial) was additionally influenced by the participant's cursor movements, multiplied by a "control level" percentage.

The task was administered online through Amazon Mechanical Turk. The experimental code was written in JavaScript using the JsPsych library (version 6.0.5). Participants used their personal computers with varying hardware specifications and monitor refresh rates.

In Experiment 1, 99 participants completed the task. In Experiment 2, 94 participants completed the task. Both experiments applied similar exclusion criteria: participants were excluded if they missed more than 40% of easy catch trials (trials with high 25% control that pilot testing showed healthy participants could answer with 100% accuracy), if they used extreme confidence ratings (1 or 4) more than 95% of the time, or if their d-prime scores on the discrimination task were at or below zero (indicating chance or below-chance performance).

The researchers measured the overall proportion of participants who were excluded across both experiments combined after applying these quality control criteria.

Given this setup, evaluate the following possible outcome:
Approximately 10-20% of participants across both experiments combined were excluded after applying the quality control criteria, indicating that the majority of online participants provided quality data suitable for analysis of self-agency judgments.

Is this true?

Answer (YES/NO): NO